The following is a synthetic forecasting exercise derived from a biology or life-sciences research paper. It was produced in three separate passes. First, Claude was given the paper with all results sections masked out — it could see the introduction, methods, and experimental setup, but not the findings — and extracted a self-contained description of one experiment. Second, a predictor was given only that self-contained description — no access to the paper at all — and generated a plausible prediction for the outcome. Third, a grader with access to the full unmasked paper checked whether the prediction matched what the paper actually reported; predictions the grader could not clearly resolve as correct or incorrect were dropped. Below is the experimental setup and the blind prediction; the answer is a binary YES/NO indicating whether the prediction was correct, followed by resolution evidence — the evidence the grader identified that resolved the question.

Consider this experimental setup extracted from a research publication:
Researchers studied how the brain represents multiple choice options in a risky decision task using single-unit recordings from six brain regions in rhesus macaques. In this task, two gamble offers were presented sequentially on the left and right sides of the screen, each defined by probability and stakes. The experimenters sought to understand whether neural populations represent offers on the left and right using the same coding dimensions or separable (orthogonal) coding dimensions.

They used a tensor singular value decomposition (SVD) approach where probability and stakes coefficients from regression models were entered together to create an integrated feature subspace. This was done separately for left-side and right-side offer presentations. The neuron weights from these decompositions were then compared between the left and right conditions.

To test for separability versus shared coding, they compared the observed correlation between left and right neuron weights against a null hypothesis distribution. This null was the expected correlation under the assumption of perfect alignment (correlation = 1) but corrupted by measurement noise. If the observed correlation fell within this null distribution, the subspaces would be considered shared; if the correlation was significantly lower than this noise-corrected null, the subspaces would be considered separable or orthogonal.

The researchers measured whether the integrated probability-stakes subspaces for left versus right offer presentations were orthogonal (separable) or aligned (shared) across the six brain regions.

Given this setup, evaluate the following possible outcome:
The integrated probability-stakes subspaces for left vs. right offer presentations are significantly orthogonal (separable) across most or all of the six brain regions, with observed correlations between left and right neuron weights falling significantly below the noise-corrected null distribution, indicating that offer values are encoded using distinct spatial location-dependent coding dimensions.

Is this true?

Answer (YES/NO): YES